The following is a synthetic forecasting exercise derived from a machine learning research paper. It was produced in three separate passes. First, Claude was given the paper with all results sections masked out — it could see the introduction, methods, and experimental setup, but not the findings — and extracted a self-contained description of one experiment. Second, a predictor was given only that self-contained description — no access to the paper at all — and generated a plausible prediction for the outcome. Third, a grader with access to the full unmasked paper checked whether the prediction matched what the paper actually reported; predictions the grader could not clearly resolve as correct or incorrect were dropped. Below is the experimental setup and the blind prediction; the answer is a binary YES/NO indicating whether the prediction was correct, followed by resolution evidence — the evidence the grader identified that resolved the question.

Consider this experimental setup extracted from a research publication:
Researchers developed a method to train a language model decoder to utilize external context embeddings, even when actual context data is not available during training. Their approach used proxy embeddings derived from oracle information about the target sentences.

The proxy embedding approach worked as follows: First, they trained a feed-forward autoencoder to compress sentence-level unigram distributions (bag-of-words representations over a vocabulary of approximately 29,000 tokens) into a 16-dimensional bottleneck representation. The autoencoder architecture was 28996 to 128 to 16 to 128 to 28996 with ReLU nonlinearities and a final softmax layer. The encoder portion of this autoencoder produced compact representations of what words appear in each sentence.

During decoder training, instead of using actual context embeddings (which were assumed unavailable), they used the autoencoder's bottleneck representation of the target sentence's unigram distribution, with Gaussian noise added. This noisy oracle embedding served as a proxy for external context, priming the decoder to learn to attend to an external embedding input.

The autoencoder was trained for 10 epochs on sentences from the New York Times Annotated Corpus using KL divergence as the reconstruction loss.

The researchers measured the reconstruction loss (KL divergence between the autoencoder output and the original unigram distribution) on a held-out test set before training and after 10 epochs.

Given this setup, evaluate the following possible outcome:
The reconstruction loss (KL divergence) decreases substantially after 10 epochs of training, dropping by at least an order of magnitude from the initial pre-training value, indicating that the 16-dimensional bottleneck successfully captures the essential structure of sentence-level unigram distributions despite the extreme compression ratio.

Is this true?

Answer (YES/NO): NO